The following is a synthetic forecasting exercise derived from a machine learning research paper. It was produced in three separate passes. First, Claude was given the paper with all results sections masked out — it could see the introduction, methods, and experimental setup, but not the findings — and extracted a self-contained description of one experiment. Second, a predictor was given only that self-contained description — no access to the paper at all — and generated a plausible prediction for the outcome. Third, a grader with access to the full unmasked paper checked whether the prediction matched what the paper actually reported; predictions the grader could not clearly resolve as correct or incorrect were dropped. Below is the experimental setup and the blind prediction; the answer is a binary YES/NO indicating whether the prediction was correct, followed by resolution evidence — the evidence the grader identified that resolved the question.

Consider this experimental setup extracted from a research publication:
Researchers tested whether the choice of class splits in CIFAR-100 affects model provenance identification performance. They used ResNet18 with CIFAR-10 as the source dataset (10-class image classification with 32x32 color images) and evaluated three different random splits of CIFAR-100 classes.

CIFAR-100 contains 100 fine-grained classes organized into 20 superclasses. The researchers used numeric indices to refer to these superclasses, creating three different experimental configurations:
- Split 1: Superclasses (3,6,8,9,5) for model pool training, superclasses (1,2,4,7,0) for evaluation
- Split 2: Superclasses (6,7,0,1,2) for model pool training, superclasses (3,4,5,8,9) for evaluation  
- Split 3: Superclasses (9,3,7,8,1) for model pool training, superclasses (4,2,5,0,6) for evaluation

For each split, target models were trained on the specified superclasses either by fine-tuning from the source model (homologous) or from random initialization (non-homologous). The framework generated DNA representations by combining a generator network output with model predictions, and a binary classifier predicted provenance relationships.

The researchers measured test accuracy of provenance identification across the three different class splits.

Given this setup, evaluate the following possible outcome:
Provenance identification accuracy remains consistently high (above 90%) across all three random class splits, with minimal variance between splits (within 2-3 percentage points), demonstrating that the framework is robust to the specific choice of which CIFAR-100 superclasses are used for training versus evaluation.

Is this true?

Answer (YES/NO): NO